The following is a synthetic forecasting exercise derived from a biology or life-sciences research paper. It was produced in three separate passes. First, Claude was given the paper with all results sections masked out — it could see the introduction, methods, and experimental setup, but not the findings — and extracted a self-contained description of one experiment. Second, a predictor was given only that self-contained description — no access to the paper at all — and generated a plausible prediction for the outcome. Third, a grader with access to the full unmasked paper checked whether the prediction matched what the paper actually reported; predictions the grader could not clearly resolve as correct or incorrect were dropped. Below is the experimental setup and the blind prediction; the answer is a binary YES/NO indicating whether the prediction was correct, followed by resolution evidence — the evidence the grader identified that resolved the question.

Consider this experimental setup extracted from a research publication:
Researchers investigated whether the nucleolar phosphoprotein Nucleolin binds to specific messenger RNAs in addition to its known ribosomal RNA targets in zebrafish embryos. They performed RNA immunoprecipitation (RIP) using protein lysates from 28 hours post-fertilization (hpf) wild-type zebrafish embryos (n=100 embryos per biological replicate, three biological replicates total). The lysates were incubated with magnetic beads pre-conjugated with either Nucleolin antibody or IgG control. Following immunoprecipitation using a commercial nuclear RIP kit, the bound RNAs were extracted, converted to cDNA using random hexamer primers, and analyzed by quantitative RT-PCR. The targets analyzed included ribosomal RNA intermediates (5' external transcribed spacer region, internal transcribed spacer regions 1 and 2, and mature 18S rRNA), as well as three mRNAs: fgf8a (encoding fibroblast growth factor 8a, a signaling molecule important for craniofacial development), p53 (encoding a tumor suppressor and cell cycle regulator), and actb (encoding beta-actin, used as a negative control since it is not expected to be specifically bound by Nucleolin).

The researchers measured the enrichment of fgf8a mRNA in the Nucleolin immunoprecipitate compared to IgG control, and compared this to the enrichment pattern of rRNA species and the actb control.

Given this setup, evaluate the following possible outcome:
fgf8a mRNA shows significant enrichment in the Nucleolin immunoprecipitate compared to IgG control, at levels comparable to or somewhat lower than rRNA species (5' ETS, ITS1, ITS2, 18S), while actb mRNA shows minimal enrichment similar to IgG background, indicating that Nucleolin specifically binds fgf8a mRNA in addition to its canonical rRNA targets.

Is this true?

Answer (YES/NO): NO